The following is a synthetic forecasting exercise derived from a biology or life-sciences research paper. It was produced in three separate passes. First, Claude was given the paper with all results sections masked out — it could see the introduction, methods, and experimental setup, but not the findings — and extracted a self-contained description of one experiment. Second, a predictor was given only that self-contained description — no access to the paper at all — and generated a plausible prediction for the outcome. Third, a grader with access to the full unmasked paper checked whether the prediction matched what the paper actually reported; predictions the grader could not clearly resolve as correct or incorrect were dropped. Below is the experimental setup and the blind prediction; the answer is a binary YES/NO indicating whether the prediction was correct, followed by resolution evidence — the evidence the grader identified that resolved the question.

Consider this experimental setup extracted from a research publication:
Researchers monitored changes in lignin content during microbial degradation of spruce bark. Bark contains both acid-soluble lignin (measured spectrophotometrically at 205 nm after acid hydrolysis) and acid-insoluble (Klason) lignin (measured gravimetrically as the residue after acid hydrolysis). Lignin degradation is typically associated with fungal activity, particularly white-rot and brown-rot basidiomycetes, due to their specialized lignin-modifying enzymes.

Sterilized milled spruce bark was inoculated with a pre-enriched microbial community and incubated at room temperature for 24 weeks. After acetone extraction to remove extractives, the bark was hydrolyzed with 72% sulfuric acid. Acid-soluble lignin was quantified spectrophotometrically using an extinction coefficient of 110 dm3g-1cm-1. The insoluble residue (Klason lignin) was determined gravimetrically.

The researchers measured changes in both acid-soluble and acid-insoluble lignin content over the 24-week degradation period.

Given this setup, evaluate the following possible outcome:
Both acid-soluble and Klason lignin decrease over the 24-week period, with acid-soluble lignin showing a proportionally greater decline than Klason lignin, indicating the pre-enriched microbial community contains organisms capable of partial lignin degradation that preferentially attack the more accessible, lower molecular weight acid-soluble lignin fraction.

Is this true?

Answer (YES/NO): NO